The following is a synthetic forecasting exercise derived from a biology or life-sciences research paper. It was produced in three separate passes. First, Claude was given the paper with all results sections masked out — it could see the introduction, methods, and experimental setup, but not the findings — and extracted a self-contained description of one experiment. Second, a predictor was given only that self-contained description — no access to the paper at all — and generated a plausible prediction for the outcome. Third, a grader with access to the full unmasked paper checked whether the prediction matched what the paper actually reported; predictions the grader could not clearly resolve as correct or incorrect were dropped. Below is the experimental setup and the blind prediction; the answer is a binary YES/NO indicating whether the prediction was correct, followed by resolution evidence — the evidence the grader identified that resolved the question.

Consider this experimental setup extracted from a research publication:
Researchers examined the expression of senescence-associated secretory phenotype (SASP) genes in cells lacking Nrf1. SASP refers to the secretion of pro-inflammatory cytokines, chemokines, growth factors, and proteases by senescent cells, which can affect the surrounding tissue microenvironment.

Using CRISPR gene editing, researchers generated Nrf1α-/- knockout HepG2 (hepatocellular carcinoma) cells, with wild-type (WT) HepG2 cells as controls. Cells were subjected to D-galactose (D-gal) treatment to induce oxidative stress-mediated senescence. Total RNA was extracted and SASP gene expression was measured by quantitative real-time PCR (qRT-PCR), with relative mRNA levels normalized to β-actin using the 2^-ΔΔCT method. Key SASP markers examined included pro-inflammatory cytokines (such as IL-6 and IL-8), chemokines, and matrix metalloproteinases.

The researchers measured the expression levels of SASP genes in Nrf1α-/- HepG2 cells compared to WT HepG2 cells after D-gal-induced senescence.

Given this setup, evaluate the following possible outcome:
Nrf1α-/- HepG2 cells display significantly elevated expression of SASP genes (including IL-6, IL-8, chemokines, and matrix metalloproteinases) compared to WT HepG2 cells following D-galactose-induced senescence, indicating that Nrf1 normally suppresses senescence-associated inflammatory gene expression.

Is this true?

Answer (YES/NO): YES